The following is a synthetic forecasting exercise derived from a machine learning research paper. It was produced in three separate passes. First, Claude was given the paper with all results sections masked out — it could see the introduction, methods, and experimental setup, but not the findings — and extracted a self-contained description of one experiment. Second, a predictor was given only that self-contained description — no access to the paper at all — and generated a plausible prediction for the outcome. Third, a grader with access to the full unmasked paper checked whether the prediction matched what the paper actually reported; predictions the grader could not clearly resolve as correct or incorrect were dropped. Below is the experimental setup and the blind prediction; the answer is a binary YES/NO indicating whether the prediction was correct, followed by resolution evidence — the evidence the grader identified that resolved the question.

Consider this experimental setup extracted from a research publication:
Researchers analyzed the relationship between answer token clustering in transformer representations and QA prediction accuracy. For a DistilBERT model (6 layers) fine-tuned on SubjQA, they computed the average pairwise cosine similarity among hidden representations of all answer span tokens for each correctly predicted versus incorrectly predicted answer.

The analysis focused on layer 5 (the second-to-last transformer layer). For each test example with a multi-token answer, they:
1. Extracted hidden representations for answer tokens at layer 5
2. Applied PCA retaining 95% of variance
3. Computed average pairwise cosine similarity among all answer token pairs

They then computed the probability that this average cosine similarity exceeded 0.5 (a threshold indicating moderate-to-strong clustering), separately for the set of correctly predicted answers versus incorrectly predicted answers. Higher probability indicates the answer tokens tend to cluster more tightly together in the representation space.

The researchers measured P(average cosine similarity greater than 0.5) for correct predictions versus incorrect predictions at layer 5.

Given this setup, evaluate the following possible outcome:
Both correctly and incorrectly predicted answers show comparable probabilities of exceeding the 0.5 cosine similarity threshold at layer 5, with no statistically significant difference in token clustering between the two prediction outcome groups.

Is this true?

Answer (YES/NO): NO